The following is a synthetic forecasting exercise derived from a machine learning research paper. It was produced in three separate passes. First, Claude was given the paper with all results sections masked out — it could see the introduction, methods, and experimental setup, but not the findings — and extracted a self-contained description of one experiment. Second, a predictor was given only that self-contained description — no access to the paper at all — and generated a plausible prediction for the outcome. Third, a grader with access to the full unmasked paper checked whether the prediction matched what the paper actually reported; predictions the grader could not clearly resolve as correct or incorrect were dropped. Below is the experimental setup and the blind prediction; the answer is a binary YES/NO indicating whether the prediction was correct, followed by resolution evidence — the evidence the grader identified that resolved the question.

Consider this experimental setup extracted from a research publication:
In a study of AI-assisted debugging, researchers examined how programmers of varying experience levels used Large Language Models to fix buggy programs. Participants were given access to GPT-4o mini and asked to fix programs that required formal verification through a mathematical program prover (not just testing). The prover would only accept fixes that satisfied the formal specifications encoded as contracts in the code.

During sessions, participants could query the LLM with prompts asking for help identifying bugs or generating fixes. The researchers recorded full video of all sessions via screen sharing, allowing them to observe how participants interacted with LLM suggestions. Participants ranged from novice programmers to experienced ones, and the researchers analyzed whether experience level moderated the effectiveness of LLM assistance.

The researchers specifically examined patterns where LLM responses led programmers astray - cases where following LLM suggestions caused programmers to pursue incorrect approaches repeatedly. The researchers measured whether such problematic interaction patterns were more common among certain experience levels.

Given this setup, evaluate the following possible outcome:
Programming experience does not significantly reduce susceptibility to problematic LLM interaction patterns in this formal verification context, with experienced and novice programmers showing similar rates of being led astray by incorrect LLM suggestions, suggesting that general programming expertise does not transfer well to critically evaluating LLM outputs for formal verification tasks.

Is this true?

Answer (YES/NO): NO